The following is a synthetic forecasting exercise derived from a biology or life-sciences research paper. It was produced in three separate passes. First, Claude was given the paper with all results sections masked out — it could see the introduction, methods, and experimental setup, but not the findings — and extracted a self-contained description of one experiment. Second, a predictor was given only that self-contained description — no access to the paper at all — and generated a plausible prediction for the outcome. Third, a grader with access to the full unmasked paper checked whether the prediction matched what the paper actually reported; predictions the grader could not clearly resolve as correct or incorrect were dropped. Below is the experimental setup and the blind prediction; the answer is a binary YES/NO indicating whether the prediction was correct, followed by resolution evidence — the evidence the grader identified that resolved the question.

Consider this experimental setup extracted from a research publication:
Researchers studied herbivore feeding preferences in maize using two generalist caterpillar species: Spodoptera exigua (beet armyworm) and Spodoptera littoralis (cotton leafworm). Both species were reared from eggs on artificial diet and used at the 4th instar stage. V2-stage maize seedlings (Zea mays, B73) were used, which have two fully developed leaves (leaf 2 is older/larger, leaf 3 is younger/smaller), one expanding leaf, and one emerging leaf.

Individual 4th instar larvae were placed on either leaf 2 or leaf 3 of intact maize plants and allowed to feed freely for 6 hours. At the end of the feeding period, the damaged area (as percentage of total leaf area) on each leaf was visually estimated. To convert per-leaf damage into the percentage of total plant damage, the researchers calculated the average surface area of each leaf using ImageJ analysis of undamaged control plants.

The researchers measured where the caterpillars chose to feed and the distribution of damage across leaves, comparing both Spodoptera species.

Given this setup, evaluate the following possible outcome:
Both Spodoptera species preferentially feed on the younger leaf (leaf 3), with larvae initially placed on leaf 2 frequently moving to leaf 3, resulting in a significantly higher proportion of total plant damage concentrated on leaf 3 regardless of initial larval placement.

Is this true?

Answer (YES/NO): NO